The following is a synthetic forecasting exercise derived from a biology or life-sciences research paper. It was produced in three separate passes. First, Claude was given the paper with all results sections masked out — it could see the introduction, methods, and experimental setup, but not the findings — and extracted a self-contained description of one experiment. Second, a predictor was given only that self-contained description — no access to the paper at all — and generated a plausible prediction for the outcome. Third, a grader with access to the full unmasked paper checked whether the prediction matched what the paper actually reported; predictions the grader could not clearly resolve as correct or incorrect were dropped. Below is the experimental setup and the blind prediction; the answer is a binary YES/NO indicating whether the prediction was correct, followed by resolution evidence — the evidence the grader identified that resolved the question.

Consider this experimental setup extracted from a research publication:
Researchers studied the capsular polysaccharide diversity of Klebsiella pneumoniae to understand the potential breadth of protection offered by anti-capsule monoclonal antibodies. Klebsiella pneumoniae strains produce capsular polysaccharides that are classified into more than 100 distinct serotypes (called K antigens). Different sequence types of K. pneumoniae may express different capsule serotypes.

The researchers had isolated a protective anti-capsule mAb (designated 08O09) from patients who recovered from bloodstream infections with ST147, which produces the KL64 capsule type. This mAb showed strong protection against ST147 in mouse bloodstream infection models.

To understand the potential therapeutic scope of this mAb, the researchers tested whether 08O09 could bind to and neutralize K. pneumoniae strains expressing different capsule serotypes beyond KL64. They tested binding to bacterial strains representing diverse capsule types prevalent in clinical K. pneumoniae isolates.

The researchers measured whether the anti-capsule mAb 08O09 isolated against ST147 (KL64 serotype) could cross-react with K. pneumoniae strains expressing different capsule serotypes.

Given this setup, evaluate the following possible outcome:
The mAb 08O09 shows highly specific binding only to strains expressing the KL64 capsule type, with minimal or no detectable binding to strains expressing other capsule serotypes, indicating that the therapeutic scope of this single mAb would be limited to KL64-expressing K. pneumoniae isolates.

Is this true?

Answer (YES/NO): YES